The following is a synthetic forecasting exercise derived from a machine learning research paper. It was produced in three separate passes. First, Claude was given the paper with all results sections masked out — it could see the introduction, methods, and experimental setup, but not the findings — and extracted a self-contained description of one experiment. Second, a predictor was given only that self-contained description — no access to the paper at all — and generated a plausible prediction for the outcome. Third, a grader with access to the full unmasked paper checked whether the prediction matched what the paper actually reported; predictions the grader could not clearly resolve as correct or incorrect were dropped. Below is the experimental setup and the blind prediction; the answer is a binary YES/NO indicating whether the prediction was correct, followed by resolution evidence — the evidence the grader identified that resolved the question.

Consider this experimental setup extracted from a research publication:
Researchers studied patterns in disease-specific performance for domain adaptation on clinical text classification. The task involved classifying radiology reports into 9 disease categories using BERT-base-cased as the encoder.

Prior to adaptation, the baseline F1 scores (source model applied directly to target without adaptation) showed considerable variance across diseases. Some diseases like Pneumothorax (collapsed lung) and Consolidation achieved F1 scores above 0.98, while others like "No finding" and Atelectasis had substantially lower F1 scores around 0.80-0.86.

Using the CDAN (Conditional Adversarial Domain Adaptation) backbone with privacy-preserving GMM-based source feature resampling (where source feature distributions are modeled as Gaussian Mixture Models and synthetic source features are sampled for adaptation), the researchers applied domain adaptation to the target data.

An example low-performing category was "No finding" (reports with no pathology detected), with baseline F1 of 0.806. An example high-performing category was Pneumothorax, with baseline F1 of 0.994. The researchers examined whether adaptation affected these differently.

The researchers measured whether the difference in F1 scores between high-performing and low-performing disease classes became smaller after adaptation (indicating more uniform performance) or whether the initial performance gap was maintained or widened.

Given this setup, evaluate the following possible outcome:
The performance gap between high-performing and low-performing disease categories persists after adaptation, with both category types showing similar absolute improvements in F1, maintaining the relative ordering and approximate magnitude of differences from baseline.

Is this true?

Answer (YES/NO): NO